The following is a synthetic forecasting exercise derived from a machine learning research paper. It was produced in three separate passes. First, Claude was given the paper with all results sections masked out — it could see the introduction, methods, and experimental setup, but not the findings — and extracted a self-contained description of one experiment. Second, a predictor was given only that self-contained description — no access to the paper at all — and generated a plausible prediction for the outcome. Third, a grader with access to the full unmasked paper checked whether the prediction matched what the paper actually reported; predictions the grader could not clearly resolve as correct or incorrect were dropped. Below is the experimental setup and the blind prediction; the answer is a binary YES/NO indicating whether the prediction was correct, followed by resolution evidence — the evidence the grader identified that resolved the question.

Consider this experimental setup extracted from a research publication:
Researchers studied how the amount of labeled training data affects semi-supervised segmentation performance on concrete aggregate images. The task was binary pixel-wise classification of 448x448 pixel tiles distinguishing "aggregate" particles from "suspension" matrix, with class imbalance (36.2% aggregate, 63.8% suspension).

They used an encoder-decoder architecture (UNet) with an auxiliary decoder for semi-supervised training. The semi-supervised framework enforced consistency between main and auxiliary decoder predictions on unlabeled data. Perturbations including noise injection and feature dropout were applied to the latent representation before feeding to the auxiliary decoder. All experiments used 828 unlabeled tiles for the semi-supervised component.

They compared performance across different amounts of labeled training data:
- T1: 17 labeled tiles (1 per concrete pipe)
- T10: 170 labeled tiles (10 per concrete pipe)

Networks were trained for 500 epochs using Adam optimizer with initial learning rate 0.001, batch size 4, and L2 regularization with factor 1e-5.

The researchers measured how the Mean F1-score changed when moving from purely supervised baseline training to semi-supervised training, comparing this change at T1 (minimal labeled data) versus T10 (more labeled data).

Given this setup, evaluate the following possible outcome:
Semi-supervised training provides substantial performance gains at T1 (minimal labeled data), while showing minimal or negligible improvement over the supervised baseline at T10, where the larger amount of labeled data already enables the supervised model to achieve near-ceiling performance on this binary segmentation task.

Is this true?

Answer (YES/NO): NO